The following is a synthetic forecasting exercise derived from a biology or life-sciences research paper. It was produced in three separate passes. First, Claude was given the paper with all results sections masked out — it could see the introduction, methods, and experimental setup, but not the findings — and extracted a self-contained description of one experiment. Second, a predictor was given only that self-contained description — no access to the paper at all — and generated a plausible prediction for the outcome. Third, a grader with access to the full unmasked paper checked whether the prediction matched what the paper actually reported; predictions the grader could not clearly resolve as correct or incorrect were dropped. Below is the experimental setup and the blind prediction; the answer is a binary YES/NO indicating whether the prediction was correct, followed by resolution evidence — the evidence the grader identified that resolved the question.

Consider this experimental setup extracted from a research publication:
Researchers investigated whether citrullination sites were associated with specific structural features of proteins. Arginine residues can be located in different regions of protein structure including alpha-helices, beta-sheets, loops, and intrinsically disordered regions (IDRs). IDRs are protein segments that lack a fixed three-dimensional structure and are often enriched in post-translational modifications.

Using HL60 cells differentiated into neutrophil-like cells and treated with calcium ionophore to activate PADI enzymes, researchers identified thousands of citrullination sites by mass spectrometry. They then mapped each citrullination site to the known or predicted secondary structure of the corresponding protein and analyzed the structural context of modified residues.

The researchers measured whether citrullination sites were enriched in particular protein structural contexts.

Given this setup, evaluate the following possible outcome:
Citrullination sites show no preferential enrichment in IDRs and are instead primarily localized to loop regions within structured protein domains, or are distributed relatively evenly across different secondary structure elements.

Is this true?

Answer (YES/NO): NO